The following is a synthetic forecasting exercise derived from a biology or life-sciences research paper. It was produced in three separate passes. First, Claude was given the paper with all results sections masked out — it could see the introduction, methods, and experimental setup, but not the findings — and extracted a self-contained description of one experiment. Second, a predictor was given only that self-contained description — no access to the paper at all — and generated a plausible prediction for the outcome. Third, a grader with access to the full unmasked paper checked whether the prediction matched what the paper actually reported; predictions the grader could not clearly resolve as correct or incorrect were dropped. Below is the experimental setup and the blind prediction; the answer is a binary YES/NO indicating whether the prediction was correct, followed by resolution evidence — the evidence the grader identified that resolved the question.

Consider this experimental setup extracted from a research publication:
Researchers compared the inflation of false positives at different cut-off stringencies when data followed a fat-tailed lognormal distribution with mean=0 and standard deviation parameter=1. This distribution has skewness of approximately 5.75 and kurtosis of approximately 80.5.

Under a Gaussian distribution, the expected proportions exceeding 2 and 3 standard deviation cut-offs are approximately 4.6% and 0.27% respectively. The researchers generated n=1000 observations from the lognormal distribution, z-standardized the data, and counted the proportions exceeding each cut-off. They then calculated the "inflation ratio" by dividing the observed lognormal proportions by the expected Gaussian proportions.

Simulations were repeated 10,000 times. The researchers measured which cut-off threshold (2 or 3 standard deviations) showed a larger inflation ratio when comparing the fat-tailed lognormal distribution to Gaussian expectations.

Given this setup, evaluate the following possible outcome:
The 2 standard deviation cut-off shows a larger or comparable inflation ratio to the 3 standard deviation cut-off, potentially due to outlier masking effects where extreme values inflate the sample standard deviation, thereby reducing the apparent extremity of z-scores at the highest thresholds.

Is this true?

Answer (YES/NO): NO